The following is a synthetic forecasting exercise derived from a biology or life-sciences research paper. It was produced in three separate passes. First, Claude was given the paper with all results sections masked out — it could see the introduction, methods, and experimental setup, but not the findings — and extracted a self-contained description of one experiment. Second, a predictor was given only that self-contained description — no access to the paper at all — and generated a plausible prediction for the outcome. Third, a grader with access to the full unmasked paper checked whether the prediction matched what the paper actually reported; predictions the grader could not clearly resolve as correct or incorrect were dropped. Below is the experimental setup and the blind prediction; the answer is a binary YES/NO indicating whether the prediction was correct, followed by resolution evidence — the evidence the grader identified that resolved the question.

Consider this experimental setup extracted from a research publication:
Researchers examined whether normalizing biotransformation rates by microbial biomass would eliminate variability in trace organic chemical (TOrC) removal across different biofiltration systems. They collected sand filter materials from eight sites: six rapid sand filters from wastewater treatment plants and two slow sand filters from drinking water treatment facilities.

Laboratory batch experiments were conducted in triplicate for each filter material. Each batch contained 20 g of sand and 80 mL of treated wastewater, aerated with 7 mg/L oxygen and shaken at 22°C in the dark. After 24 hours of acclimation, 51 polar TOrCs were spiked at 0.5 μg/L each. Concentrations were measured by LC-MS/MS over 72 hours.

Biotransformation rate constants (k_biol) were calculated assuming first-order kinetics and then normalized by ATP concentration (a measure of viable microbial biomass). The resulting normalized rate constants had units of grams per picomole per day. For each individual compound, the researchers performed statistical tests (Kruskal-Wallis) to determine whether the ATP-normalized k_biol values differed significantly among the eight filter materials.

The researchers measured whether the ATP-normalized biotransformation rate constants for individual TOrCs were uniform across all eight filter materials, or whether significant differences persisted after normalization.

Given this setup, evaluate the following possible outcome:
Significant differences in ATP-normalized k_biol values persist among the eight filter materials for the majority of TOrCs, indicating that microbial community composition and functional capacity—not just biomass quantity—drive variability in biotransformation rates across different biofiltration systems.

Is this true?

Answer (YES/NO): NO